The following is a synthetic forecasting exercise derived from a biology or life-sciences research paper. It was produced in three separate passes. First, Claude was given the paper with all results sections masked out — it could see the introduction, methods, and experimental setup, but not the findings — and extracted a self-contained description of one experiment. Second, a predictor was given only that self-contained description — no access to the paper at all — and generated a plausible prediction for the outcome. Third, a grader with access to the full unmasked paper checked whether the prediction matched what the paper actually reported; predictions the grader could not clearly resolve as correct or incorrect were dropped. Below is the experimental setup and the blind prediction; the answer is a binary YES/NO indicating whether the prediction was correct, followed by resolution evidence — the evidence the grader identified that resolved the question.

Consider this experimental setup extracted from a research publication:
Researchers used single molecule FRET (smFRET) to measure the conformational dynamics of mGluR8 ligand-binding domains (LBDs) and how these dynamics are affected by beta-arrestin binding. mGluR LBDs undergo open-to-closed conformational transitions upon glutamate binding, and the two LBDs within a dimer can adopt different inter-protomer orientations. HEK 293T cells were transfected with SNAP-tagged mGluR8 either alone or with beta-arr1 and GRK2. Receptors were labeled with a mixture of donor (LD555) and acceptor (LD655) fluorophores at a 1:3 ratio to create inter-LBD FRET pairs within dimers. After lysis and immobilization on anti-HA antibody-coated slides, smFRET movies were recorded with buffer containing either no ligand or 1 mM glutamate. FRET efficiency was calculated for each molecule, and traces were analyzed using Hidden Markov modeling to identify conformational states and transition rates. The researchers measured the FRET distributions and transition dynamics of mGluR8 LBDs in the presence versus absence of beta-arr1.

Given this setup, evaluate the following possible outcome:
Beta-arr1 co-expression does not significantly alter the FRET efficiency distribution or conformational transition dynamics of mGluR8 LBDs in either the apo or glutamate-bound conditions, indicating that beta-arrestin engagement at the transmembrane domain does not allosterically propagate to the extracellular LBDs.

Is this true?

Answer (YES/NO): NO